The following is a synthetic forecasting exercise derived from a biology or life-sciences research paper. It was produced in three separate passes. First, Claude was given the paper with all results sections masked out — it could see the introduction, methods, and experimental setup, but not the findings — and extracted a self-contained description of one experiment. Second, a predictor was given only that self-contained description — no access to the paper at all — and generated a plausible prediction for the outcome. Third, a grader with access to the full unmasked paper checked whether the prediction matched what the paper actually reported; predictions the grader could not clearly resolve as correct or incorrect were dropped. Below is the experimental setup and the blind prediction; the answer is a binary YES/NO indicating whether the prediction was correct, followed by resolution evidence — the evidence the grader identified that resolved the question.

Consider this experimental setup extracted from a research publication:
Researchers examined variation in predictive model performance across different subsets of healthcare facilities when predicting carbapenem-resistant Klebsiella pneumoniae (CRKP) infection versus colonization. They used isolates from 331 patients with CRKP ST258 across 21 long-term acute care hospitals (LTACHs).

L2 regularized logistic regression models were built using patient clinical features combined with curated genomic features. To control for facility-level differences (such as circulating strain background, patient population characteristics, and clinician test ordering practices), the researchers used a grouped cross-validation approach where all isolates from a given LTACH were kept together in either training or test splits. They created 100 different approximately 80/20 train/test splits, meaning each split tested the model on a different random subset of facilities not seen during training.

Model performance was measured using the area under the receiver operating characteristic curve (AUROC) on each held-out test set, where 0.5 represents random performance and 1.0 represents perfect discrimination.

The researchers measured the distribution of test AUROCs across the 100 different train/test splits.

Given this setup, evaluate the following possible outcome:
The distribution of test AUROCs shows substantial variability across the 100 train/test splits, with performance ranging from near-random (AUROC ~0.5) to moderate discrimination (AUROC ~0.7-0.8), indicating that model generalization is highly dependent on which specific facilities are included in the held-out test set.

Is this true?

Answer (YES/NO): YES